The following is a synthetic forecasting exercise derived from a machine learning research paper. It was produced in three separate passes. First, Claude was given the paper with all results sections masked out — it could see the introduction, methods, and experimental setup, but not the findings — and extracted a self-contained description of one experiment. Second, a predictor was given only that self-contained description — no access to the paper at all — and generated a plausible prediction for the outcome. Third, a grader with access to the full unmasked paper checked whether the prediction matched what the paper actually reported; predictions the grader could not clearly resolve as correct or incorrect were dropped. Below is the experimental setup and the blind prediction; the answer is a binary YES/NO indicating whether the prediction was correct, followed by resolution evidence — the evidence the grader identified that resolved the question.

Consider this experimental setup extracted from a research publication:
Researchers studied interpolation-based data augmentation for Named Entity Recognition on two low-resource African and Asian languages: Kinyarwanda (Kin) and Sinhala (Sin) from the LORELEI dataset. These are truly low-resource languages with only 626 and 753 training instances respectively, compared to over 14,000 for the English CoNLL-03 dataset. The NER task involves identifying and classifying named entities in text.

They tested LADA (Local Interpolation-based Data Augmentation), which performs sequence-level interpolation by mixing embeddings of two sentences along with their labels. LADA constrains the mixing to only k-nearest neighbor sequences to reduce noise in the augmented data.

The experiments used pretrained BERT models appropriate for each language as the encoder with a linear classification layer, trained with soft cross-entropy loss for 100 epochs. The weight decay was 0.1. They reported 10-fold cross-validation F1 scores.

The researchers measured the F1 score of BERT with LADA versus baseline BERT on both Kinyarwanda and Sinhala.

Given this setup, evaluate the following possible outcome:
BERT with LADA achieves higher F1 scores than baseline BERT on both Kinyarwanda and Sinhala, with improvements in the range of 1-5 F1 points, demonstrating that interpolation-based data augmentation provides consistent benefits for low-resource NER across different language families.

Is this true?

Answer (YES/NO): NO